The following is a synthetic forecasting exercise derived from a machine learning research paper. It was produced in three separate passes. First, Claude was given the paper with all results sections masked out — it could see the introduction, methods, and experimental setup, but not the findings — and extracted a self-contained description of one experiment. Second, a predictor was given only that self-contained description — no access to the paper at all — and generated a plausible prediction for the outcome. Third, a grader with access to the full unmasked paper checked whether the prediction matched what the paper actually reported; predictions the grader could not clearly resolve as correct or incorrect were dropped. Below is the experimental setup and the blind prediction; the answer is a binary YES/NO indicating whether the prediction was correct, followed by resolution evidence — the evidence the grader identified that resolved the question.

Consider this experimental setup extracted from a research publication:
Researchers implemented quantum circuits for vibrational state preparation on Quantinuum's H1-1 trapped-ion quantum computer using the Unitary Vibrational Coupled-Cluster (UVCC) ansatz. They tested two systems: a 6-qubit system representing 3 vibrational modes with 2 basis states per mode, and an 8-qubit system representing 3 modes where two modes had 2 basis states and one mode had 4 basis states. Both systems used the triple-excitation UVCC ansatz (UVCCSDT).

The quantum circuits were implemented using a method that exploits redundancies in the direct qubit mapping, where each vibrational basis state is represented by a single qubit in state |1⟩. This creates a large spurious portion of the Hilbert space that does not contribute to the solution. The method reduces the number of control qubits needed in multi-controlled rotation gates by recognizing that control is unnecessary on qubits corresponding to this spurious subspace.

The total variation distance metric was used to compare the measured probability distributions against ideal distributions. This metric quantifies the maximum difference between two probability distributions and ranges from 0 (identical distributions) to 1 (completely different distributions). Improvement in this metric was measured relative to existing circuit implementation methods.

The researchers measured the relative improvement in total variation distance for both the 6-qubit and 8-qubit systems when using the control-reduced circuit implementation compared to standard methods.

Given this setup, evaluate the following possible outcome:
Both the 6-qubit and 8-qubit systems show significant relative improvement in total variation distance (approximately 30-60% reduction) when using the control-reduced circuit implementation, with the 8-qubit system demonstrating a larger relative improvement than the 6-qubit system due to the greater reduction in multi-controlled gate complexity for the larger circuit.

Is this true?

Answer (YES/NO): NO